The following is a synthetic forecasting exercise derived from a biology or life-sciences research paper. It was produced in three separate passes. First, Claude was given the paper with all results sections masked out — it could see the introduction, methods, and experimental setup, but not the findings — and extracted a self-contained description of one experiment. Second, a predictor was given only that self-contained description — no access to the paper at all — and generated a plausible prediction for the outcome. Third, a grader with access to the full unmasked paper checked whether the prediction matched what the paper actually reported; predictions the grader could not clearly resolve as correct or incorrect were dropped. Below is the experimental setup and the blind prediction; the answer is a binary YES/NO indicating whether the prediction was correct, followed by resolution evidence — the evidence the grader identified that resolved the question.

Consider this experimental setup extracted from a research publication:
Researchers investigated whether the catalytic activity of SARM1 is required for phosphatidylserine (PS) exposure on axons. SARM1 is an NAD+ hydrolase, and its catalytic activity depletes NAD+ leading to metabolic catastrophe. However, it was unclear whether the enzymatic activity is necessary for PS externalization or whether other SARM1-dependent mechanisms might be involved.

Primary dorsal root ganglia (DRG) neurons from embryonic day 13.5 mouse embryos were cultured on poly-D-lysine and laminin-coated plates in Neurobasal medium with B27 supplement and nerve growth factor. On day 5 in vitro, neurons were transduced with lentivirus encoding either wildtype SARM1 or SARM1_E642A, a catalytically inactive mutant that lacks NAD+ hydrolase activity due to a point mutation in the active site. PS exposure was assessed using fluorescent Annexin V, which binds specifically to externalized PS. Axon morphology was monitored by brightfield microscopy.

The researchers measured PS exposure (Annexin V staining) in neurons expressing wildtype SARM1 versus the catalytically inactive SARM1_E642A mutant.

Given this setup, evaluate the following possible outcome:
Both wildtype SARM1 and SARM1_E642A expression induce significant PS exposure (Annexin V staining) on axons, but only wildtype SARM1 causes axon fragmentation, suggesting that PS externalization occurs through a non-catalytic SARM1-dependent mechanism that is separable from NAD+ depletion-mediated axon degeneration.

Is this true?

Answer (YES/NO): NO